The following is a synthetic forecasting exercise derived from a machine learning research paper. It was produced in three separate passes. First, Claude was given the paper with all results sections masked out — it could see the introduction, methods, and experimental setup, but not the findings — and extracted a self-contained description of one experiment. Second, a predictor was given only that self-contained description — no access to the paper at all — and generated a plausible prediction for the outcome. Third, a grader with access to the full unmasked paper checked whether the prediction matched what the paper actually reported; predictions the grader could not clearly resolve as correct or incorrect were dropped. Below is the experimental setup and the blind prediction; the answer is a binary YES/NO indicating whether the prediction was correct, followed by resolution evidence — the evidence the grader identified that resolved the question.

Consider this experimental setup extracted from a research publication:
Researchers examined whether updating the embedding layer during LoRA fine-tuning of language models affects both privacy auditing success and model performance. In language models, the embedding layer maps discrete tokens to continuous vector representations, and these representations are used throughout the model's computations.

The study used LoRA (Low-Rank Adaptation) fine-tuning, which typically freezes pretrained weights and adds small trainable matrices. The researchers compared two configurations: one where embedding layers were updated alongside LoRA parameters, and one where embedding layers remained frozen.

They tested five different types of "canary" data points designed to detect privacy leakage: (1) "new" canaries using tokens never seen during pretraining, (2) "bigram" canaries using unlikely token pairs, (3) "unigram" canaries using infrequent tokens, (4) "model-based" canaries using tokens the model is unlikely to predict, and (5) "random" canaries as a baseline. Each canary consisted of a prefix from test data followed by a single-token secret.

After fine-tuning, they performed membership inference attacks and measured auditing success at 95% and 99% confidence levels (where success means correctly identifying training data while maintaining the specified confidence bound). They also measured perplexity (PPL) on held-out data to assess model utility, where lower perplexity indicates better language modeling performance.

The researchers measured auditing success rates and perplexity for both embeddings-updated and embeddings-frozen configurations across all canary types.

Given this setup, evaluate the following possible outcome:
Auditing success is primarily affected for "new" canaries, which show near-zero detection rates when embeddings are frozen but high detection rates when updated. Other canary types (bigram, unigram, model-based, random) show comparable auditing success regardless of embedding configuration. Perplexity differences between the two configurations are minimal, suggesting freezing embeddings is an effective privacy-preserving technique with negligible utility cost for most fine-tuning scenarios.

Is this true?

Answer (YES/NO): NO